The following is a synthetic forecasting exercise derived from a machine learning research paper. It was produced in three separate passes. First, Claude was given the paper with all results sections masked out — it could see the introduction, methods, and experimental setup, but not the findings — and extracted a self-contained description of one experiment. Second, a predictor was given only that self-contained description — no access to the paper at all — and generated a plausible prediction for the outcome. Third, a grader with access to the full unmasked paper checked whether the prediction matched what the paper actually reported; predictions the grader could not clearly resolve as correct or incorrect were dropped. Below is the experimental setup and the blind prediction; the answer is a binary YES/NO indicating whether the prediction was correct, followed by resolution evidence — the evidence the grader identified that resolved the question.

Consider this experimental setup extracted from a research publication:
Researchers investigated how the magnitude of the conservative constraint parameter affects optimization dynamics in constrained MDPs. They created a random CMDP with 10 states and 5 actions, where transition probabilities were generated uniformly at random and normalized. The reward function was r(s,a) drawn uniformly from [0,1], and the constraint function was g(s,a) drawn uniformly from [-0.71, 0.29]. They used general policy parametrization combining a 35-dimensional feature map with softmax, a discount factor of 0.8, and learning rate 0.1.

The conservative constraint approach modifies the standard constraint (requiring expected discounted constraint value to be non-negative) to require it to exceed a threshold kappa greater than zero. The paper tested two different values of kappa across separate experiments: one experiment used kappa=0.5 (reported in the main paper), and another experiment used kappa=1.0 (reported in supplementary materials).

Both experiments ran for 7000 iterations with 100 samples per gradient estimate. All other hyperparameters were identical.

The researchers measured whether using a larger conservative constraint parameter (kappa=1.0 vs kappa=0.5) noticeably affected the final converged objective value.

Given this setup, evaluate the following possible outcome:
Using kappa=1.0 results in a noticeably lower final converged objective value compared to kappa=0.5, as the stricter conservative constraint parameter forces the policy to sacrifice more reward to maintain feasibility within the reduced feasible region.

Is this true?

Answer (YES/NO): NO